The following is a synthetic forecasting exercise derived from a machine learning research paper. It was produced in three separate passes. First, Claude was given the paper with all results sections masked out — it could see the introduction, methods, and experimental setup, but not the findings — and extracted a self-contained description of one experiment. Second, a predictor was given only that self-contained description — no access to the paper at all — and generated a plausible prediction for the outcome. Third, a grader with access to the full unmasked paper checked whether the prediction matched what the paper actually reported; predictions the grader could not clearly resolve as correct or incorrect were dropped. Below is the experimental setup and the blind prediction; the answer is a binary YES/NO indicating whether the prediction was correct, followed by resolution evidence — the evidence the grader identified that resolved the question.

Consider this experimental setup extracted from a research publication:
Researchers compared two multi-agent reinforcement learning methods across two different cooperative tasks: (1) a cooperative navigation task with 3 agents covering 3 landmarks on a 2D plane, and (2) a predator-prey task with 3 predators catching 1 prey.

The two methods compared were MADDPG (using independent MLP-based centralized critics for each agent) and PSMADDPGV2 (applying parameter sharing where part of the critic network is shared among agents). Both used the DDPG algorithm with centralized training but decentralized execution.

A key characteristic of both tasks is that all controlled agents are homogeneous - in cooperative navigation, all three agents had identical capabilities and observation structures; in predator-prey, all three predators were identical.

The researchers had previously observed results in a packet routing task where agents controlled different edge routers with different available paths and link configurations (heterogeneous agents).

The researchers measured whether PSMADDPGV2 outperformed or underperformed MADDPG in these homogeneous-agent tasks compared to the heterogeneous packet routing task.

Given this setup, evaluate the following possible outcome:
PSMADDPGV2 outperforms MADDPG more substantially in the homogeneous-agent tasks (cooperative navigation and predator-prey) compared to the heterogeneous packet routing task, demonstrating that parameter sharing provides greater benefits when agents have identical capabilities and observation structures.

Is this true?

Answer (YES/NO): YES